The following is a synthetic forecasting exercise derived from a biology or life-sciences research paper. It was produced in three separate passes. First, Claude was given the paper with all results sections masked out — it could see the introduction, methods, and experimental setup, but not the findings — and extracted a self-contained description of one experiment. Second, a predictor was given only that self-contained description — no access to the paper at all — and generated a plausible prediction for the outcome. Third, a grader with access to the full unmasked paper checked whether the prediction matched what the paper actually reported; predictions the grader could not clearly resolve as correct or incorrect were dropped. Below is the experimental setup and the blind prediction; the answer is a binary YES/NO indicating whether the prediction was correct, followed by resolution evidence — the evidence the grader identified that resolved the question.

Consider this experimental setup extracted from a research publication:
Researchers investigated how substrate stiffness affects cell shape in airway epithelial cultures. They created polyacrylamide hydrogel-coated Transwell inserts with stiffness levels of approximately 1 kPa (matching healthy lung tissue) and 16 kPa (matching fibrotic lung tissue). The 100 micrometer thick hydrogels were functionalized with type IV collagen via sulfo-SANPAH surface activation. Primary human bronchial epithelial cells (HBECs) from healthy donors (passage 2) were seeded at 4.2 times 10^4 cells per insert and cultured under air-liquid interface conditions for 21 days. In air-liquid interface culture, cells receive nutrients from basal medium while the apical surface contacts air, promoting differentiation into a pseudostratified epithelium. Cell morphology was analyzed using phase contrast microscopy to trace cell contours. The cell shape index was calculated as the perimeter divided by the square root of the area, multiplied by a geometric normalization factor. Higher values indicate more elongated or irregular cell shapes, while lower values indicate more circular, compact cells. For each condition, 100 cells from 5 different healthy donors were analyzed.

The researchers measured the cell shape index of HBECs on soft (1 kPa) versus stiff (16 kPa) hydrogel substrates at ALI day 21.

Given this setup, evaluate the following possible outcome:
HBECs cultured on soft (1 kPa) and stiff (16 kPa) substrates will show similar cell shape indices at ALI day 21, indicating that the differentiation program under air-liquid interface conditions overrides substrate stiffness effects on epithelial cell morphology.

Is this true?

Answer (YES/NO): NO